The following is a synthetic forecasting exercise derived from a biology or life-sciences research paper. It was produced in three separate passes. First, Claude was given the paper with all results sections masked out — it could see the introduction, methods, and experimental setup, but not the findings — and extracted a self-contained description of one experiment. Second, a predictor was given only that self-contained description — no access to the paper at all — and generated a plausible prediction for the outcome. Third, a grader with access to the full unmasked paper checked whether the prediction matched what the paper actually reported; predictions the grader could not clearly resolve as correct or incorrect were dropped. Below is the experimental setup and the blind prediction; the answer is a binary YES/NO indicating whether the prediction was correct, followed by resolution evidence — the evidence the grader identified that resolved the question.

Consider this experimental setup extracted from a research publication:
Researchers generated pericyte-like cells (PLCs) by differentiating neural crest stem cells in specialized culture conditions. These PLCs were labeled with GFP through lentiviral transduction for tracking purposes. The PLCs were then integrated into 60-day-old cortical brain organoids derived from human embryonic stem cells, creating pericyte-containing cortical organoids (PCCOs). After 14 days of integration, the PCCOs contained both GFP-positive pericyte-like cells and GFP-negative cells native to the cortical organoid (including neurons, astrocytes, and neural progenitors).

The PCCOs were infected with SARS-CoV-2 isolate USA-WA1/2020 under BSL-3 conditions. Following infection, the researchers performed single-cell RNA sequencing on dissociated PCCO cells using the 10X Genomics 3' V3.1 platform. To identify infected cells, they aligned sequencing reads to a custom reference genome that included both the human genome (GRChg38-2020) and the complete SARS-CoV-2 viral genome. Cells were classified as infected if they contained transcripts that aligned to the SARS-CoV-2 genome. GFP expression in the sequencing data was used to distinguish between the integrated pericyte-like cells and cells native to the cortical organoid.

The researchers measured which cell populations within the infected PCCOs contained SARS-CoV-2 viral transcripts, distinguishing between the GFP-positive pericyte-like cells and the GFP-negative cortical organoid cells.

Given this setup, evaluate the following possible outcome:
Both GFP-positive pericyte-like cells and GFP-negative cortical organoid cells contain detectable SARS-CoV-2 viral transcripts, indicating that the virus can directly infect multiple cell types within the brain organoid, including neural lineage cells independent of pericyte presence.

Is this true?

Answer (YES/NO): NO